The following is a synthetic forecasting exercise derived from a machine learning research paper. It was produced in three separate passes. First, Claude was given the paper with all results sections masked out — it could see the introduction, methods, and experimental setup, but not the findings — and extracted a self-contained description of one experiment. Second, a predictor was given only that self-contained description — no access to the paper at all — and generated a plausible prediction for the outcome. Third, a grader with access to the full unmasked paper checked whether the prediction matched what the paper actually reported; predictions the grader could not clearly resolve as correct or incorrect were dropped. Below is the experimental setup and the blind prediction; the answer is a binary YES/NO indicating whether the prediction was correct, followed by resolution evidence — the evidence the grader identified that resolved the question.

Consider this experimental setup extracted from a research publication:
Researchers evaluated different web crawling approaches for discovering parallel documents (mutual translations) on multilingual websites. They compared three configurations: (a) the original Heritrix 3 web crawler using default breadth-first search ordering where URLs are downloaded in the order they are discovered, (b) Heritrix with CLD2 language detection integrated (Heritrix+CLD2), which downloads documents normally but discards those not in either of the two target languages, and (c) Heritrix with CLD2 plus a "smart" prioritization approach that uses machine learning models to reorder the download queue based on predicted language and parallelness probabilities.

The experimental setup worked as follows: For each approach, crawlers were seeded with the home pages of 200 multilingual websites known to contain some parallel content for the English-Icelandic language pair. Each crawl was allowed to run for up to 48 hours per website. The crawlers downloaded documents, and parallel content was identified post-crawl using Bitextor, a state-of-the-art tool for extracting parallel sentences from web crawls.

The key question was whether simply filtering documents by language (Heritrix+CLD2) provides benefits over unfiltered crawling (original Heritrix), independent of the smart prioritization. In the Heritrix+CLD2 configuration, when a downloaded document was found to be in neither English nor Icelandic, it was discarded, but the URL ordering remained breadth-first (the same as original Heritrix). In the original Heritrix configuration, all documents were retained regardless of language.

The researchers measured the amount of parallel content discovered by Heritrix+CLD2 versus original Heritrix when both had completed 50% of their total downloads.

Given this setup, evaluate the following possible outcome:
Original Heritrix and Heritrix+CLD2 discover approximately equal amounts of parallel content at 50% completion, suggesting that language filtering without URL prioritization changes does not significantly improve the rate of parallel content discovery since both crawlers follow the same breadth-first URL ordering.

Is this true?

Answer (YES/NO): NO